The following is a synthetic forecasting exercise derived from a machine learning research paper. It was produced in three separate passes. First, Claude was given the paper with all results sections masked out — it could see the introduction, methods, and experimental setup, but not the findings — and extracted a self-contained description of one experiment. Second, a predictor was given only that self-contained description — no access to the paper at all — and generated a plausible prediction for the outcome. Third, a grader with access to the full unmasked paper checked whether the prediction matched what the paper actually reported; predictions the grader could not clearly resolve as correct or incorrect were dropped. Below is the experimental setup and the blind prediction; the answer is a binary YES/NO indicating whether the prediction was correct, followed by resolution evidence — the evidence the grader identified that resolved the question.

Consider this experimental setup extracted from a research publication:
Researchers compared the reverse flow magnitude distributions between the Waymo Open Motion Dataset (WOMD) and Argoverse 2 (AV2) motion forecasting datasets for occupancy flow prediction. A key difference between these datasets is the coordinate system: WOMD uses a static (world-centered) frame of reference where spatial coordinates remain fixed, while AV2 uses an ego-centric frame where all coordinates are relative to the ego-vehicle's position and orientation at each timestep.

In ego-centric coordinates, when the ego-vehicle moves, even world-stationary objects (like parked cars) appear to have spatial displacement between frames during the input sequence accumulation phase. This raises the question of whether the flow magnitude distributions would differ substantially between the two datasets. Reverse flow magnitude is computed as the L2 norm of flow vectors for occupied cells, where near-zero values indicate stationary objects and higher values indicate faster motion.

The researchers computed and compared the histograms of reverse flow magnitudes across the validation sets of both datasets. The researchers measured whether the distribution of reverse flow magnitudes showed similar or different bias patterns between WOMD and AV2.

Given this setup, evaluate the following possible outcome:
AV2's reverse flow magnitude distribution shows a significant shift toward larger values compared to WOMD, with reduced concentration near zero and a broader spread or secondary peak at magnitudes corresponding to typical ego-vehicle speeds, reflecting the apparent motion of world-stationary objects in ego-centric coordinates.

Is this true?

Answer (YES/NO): NO